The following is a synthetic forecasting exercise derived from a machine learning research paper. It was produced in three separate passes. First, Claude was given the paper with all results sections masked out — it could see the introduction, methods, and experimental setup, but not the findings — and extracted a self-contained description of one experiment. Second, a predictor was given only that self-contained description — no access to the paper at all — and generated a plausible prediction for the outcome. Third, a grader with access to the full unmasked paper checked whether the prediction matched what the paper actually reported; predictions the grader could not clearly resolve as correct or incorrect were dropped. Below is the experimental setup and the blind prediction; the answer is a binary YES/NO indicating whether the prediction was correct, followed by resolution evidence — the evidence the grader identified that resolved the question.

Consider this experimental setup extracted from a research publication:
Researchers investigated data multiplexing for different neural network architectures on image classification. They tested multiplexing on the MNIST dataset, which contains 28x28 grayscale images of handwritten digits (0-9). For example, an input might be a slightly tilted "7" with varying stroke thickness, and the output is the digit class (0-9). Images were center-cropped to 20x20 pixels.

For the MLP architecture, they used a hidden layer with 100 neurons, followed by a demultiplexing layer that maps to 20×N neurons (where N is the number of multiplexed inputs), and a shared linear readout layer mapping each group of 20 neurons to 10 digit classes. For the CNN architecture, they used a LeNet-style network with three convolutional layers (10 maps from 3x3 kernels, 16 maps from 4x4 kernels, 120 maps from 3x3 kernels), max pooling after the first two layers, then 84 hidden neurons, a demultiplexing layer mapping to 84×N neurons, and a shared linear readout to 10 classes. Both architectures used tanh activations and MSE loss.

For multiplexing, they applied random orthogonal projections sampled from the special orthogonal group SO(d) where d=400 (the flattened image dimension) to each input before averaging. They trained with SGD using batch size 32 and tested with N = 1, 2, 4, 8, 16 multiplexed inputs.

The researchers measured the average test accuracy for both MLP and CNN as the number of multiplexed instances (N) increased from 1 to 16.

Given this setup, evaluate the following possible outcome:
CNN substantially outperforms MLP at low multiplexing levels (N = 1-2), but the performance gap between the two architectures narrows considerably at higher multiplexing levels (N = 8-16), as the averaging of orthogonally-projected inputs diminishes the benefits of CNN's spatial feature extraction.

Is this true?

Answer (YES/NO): NO